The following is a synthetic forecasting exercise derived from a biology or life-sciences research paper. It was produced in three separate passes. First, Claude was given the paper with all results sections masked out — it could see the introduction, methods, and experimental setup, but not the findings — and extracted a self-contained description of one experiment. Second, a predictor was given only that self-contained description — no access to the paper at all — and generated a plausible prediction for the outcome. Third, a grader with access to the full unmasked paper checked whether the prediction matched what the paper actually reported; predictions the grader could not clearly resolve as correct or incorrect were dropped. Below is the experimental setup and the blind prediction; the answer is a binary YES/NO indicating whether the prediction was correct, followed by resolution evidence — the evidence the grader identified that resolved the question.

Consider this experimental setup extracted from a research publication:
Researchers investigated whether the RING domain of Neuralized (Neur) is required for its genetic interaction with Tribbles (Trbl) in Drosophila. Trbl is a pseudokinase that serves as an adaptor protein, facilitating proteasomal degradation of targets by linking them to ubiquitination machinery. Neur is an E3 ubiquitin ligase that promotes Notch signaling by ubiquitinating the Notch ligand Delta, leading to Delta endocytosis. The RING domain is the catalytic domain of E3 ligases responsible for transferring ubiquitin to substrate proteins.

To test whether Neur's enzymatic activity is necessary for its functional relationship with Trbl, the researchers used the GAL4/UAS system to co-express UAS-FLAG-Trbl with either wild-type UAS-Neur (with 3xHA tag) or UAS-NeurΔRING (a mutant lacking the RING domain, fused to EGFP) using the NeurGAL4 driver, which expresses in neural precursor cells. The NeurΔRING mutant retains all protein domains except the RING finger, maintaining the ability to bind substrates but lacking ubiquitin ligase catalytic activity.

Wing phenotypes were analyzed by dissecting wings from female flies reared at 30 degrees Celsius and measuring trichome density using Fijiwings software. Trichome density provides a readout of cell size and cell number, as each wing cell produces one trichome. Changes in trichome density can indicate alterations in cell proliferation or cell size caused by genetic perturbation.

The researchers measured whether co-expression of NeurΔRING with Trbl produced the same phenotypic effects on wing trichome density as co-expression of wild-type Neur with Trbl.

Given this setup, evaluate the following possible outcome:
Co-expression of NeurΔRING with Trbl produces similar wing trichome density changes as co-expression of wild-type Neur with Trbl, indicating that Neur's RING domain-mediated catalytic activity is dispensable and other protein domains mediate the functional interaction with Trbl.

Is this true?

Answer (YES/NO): YES